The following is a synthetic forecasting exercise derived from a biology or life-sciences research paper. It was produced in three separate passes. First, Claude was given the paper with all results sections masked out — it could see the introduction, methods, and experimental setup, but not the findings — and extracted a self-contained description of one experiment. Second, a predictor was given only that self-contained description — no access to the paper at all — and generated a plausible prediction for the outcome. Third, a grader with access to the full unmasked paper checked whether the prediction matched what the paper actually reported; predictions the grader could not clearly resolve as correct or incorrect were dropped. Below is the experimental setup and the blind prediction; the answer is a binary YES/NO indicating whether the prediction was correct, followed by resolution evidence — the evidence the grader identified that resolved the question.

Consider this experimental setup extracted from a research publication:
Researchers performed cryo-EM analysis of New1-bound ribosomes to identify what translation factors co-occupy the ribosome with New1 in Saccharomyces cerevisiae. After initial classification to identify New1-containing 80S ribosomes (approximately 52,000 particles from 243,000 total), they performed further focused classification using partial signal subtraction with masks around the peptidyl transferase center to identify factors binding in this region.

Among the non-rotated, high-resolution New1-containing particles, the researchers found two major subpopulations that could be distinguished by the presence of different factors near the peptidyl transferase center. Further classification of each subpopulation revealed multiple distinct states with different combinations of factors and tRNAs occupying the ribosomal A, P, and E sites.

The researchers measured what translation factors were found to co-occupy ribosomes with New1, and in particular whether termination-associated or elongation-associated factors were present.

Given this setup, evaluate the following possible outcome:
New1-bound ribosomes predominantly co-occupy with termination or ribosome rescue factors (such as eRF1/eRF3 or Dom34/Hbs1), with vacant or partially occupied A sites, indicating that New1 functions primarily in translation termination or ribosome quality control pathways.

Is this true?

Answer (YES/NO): NO